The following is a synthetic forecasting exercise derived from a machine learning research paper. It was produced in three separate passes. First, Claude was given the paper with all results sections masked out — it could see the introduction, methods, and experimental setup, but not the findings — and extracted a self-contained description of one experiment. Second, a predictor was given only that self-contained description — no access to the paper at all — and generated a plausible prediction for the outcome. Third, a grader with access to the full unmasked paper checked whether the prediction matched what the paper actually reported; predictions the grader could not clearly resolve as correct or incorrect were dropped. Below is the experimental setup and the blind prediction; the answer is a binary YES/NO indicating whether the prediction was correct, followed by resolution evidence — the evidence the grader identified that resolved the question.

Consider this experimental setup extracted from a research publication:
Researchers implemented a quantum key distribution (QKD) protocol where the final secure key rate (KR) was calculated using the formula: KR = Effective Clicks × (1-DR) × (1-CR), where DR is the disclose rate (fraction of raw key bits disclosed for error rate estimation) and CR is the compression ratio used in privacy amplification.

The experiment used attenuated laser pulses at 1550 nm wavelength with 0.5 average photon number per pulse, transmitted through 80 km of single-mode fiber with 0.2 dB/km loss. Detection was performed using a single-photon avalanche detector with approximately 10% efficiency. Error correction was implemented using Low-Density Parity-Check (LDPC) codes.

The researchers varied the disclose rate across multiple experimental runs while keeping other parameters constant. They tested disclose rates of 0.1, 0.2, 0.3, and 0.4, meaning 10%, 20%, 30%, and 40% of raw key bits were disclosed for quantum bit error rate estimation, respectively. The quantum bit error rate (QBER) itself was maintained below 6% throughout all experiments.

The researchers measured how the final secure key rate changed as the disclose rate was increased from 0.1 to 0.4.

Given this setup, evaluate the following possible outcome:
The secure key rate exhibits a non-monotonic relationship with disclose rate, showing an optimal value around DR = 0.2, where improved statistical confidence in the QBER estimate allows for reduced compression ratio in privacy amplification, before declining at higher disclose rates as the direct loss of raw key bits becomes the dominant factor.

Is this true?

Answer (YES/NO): NO